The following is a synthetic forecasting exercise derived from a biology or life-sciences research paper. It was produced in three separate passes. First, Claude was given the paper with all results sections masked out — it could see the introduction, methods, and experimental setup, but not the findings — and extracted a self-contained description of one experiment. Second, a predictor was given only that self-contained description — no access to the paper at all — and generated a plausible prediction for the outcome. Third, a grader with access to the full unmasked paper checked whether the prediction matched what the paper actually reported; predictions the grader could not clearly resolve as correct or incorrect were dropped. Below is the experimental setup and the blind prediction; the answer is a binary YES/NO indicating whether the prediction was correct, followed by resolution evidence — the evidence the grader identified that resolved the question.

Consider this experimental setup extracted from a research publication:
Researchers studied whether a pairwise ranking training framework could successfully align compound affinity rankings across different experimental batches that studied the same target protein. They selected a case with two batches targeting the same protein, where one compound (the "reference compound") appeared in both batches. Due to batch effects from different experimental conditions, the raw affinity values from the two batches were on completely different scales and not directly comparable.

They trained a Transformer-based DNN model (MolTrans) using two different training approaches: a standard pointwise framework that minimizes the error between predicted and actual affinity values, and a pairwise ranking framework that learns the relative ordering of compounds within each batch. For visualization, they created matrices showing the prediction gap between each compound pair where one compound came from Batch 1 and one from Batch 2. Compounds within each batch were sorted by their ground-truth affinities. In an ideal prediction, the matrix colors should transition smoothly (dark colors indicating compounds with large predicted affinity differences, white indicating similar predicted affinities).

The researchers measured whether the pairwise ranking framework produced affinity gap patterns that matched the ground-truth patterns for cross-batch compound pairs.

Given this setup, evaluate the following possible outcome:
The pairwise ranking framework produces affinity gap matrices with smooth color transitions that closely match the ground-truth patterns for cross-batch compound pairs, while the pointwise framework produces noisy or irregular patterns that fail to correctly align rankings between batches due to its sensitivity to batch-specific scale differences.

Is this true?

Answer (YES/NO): YES